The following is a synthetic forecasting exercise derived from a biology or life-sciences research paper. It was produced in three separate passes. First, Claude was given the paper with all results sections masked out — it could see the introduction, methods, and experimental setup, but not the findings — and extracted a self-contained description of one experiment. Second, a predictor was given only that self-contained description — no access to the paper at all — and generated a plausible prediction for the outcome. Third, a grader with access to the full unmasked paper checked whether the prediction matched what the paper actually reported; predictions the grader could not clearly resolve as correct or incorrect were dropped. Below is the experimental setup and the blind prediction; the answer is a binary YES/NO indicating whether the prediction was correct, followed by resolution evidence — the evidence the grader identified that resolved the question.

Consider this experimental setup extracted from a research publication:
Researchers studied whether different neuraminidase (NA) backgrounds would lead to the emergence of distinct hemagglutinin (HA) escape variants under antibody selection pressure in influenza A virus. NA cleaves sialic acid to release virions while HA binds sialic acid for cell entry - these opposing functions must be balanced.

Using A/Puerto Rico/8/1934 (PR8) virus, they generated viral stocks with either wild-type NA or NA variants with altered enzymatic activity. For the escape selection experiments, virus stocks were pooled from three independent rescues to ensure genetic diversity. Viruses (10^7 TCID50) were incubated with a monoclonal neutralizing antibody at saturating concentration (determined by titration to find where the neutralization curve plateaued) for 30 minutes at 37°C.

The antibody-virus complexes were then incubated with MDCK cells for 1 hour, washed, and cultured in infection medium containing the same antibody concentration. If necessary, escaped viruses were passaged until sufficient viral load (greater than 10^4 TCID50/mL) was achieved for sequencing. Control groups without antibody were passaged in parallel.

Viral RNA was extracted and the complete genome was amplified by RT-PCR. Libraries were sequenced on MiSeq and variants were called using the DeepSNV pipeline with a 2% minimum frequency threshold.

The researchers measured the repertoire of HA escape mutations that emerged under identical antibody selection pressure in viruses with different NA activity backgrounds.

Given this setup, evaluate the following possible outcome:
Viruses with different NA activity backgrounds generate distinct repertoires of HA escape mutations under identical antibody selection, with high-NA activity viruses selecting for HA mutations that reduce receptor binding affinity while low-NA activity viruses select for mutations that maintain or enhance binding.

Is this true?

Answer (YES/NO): NO